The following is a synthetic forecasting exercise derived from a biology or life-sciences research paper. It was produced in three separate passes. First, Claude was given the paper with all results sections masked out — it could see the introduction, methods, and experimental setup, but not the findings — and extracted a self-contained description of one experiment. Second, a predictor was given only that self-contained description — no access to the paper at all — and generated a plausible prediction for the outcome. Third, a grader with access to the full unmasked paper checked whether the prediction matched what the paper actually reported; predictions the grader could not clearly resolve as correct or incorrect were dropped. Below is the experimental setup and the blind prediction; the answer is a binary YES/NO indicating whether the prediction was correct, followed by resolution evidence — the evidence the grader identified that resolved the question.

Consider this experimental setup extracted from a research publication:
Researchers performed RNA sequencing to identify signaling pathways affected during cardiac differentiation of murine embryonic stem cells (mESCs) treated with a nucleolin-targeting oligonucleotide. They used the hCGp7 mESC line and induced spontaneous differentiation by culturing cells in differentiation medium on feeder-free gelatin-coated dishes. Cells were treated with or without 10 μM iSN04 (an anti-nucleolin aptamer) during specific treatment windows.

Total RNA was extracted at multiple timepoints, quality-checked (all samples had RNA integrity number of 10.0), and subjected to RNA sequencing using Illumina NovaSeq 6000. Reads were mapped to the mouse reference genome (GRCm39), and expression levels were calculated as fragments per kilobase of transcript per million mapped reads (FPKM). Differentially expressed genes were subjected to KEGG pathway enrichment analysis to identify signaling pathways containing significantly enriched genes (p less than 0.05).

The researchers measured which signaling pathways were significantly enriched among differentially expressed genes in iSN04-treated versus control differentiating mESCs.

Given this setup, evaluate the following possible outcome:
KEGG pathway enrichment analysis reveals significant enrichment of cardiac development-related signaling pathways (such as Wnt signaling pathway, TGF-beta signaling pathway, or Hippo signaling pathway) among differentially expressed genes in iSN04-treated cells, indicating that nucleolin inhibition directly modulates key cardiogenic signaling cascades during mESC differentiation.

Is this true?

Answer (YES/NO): YES